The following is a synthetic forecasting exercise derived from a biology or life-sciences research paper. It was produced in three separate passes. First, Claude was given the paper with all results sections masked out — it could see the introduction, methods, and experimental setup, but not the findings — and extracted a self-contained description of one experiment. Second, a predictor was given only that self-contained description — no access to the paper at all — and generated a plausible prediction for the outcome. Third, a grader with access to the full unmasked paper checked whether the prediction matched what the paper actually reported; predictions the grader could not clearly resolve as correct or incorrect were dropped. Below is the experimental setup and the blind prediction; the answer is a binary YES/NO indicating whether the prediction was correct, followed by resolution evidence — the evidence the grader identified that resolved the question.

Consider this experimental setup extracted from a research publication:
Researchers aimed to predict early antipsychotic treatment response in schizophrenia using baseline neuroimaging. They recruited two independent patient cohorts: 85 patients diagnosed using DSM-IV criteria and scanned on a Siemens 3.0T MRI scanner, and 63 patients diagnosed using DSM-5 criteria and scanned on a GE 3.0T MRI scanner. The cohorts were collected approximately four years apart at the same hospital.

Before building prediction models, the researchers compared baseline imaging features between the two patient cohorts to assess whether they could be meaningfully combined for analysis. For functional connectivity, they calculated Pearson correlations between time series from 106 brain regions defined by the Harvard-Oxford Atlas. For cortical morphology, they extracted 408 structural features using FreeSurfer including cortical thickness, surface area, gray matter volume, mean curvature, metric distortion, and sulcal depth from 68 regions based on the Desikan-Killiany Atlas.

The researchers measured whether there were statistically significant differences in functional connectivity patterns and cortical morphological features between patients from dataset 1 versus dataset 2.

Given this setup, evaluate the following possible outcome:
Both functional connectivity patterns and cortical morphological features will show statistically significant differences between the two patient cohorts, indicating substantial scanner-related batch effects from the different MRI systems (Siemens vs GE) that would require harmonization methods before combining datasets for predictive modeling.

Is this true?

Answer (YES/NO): NO